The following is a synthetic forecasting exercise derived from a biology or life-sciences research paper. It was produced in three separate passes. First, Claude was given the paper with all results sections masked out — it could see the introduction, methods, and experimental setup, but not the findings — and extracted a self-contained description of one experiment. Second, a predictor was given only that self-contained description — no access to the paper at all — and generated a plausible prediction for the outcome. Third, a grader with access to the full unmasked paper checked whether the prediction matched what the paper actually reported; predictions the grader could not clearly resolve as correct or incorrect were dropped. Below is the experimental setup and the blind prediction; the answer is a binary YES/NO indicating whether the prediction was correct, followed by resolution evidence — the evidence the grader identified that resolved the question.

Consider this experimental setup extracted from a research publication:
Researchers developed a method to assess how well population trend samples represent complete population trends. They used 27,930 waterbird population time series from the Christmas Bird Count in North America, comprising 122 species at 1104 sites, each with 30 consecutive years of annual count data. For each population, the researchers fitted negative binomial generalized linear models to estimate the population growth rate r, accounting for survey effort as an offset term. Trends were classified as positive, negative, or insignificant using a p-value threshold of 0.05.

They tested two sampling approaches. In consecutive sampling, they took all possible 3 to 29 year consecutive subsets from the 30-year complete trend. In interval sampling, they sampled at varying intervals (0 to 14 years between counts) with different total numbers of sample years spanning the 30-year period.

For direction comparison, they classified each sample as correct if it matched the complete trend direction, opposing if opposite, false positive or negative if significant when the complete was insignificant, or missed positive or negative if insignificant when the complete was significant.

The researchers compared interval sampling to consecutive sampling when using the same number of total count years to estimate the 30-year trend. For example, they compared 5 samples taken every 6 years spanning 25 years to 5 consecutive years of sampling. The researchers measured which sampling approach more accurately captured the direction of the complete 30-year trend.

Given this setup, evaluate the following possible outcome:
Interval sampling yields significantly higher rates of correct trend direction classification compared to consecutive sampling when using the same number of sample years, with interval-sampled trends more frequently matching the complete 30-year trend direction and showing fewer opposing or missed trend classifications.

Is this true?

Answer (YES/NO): YES